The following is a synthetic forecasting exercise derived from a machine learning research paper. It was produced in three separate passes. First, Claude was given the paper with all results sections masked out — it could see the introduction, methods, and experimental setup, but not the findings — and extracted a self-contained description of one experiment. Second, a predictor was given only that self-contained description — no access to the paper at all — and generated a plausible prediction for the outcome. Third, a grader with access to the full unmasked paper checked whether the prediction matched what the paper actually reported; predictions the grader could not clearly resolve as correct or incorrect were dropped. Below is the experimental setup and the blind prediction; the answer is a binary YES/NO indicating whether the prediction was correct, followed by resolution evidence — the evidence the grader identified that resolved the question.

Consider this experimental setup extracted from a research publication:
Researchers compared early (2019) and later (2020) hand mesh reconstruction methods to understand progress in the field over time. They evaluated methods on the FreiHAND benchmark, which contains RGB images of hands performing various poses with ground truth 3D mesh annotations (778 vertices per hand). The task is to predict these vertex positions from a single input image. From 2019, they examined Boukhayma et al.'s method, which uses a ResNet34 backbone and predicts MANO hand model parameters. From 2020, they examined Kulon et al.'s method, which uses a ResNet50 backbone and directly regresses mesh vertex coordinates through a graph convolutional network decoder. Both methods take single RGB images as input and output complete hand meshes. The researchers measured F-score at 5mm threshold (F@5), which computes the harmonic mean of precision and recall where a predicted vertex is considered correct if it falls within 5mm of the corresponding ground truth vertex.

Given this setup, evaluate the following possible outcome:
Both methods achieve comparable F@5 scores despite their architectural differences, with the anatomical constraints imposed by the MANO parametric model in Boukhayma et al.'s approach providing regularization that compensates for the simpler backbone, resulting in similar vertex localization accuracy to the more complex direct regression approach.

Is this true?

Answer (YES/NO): NO